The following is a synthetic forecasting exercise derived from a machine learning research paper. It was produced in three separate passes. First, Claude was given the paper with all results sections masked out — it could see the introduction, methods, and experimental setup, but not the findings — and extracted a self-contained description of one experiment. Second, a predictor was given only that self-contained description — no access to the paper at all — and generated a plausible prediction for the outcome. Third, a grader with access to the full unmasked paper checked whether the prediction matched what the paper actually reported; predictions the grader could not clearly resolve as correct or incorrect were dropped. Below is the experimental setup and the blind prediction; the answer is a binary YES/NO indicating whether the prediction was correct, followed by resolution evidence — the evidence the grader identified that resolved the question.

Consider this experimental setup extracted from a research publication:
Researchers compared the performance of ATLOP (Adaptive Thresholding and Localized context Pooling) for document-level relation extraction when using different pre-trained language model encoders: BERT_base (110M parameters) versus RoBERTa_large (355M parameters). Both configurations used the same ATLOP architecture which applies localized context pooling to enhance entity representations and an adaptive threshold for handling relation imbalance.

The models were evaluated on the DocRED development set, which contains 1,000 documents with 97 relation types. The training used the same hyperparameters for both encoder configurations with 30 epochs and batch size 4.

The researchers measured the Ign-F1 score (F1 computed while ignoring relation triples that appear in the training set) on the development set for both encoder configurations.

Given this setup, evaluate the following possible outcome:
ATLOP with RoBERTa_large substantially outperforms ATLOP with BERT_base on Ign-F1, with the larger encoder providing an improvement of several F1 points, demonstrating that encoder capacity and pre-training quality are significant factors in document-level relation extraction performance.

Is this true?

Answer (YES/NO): NO